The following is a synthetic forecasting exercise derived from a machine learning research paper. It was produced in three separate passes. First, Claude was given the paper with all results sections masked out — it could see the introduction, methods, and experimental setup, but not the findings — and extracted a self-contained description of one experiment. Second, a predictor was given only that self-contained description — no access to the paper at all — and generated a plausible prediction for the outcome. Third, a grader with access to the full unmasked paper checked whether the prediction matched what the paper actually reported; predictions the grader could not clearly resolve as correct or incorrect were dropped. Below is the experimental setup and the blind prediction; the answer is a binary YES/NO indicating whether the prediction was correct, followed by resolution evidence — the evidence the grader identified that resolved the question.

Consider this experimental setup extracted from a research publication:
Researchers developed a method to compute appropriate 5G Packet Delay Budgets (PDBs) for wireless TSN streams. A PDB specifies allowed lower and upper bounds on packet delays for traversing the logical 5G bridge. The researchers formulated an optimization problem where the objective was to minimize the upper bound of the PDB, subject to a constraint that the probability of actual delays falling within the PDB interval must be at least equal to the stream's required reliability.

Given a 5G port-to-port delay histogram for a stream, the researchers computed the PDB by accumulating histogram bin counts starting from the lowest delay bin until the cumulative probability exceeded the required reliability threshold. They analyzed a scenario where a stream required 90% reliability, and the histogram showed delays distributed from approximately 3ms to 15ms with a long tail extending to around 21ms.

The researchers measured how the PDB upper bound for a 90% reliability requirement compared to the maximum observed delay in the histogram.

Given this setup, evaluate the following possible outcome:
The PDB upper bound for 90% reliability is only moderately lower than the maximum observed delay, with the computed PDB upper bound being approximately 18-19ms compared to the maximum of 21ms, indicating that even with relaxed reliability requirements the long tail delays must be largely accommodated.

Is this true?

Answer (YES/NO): NO